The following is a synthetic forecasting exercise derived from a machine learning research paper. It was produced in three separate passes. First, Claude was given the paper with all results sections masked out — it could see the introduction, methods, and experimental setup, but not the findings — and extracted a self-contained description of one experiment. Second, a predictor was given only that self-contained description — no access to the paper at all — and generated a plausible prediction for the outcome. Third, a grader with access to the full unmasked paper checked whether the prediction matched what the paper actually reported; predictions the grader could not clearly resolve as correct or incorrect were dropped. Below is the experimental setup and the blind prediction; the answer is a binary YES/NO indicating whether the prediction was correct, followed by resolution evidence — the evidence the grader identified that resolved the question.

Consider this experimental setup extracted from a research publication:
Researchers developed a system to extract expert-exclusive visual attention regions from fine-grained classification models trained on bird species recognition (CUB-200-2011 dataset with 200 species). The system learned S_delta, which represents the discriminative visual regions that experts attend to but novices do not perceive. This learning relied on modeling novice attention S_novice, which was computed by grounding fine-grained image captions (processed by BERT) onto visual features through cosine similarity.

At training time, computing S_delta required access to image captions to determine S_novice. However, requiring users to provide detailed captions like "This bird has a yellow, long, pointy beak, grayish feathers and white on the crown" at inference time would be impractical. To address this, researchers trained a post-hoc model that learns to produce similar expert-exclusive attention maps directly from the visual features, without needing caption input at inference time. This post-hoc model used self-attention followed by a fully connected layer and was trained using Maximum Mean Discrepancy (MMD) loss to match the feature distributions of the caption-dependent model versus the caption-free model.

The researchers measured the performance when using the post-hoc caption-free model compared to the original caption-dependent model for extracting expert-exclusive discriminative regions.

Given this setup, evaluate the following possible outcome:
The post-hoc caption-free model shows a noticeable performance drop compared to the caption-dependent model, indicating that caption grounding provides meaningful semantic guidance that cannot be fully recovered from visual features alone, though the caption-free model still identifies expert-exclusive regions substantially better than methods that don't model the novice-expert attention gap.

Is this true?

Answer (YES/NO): NO